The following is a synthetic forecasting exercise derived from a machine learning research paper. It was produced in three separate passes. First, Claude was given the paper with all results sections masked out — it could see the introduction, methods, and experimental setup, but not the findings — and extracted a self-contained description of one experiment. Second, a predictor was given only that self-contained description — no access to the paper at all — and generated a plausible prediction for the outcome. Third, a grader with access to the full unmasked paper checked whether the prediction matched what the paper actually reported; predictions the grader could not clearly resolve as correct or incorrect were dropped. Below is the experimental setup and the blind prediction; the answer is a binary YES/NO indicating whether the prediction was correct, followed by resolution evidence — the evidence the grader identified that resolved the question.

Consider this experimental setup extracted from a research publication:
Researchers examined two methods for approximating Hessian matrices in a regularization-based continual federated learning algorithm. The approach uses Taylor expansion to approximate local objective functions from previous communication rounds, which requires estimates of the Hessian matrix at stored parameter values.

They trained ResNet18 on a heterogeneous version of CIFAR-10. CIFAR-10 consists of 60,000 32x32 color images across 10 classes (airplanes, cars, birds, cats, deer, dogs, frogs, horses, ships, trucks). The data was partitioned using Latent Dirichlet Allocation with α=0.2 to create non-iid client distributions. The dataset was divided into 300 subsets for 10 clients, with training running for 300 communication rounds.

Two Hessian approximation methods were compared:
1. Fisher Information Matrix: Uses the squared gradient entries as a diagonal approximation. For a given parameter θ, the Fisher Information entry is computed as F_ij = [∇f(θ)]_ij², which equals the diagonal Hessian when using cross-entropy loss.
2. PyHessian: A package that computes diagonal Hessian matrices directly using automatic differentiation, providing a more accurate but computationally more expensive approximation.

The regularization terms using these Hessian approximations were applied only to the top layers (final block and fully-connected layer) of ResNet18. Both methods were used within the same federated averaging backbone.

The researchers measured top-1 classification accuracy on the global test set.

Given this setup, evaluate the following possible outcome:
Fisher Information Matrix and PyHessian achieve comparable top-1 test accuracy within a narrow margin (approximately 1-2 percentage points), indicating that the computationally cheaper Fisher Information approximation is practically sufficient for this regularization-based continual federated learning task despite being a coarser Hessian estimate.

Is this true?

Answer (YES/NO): YES